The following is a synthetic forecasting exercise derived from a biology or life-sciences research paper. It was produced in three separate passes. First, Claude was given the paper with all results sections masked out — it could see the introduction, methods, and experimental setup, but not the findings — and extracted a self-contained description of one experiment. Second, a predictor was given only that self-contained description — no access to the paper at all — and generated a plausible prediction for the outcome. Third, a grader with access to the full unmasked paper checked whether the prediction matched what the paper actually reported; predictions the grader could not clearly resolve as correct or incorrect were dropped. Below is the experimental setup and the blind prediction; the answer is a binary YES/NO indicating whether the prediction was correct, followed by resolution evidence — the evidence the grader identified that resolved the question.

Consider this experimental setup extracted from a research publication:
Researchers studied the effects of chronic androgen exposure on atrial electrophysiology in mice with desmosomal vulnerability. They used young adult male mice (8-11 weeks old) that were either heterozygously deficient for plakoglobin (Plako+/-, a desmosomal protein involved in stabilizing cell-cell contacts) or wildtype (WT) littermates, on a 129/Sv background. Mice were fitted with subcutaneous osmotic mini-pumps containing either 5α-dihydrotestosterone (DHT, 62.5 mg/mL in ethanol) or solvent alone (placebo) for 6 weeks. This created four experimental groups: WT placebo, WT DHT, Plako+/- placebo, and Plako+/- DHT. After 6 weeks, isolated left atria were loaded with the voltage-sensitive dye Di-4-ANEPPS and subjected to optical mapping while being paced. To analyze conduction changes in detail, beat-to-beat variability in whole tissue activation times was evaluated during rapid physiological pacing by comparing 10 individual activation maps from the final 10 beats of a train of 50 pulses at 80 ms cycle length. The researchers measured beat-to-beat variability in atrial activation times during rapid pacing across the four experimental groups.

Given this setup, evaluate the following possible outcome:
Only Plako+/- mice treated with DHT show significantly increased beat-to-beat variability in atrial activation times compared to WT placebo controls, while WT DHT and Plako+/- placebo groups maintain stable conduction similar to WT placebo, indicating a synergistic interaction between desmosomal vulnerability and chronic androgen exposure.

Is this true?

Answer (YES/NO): NO